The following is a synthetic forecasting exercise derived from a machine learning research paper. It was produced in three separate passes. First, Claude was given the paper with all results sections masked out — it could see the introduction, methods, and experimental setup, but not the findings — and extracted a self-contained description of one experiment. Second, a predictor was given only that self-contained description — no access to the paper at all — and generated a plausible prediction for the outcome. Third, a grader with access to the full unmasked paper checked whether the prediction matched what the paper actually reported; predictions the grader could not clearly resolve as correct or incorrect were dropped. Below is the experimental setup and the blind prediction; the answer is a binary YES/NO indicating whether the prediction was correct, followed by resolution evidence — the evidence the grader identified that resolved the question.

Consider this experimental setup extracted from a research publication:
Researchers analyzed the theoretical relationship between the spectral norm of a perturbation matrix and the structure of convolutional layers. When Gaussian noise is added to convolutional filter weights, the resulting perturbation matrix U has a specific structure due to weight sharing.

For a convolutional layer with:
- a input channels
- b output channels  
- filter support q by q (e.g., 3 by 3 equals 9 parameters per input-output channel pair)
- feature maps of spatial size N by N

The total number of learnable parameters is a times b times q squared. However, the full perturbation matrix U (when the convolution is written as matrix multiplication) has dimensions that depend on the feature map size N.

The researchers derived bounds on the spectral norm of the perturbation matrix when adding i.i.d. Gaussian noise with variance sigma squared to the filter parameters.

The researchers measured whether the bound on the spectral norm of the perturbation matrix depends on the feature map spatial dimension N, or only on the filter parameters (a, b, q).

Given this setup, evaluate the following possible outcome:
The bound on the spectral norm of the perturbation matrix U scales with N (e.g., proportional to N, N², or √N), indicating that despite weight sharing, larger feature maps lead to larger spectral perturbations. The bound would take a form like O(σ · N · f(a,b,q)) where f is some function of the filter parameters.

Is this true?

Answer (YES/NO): NO